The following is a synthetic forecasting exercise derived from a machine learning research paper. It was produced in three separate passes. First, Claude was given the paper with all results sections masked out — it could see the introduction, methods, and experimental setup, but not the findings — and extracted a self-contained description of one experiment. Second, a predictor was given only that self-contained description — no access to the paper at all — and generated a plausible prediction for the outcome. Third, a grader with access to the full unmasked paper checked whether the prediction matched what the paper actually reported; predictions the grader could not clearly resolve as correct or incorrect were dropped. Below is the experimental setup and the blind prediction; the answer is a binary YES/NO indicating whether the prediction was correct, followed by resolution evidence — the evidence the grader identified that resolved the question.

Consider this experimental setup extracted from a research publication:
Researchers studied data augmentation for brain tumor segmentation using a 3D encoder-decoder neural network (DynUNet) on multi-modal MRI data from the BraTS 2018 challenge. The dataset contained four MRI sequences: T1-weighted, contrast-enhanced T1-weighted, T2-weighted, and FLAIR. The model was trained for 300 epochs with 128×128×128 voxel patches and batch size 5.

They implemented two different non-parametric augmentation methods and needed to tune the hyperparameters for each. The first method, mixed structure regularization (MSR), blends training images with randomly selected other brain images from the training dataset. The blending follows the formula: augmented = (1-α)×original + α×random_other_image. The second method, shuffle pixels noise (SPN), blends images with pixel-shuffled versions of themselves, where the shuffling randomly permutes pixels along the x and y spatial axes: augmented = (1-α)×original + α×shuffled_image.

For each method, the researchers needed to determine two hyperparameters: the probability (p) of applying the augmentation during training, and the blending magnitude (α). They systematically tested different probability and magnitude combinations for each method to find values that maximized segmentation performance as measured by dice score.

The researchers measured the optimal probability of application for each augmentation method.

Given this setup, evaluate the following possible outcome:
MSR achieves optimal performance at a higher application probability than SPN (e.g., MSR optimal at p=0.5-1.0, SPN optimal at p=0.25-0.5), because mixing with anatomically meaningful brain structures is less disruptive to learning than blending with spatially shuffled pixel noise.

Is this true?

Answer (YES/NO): NO